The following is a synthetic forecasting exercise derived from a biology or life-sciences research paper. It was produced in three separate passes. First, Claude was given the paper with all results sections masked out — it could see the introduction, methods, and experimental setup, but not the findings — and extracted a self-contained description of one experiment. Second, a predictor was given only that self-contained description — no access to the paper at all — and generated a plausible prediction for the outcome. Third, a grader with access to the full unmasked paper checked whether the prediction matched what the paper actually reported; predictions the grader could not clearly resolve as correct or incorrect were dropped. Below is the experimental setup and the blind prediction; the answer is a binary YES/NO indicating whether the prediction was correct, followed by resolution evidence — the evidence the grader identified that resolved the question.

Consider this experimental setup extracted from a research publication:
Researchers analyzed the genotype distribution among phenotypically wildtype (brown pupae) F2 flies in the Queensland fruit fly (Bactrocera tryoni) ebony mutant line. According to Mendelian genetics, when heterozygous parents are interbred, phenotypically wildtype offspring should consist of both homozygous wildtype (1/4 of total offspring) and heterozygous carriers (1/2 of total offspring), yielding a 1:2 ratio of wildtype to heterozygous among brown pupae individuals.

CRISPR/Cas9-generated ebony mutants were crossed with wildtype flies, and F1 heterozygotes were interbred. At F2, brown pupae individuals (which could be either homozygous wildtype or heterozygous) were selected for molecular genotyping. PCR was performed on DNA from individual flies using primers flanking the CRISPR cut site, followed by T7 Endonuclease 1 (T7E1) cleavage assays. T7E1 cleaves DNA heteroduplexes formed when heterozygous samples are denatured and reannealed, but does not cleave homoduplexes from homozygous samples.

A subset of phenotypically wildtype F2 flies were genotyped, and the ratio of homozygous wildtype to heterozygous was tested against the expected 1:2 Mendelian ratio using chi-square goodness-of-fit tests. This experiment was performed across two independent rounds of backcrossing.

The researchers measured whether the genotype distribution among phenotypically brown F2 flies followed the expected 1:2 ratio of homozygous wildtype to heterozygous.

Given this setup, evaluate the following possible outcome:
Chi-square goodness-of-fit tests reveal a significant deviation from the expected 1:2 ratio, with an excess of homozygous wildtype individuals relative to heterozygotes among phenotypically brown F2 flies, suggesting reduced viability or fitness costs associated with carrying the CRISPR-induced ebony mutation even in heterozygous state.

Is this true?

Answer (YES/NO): NO